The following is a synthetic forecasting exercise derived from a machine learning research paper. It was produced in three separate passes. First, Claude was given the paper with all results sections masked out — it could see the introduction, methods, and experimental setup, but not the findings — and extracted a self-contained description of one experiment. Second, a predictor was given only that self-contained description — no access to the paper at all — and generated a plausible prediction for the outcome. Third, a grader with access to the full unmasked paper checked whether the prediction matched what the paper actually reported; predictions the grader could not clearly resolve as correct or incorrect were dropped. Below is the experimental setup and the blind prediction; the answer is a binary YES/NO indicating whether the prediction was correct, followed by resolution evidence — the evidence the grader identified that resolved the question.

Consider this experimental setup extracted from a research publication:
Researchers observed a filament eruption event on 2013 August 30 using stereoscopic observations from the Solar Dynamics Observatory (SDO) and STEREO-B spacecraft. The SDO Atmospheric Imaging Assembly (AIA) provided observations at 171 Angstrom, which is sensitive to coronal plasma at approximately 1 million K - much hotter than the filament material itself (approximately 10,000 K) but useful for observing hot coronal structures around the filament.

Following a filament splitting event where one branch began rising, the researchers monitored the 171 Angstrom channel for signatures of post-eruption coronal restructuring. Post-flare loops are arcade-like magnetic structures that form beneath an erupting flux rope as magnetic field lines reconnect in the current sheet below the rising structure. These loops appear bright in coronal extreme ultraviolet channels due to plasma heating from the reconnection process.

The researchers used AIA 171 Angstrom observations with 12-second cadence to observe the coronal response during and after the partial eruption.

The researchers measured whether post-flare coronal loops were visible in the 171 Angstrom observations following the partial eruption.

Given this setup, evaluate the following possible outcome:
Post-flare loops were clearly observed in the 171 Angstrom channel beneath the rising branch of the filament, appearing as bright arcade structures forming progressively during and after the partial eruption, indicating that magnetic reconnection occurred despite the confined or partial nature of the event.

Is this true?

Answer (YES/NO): YES